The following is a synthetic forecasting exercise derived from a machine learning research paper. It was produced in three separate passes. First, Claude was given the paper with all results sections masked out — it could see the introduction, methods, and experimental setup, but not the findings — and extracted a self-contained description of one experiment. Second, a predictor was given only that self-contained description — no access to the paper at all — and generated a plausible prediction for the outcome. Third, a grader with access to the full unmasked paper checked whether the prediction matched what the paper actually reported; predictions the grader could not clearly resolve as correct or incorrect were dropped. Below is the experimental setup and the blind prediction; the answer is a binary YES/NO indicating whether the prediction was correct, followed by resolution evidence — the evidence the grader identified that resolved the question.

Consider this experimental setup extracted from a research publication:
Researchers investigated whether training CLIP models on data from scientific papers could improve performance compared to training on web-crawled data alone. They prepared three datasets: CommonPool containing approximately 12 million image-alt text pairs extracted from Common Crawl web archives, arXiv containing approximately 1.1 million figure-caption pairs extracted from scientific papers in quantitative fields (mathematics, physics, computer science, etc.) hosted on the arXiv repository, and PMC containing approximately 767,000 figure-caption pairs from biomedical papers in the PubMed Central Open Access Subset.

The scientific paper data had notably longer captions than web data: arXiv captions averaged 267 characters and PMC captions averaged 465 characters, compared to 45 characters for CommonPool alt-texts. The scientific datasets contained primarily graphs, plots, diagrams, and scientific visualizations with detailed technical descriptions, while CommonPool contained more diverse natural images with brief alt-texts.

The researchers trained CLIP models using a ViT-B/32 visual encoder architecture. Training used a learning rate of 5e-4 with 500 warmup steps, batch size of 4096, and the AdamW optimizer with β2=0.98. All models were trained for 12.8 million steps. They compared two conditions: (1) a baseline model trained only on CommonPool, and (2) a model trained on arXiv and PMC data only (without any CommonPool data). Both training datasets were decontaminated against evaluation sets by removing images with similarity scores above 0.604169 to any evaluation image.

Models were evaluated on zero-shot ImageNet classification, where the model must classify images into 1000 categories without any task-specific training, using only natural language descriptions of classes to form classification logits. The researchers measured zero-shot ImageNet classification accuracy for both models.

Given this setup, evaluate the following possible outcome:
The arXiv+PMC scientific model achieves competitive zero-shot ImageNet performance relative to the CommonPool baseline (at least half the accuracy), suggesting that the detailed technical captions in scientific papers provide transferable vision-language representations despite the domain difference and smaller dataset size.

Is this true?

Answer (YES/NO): NO